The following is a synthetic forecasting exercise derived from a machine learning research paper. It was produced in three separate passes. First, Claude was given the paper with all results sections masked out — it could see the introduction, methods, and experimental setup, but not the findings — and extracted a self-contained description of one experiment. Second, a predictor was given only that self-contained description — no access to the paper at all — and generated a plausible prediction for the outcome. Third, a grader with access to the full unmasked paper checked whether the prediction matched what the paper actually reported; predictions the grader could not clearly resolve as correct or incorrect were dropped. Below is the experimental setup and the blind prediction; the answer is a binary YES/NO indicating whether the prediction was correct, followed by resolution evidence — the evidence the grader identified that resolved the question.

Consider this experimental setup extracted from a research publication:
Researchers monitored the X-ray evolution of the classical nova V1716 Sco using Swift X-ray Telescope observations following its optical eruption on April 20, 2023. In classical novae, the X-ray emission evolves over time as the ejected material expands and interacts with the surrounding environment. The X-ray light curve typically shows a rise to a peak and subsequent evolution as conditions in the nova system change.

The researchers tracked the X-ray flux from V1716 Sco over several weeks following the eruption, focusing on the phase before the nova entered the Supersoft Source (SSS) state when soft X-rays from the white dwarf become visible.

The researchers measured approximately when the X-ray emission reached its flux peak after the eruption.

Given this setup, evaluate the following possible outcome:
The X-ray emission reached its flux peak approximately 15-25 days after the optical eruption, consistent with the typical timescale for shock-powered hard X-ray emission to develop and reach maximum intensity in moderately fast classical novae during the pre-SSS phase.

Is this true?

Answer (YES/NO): YES